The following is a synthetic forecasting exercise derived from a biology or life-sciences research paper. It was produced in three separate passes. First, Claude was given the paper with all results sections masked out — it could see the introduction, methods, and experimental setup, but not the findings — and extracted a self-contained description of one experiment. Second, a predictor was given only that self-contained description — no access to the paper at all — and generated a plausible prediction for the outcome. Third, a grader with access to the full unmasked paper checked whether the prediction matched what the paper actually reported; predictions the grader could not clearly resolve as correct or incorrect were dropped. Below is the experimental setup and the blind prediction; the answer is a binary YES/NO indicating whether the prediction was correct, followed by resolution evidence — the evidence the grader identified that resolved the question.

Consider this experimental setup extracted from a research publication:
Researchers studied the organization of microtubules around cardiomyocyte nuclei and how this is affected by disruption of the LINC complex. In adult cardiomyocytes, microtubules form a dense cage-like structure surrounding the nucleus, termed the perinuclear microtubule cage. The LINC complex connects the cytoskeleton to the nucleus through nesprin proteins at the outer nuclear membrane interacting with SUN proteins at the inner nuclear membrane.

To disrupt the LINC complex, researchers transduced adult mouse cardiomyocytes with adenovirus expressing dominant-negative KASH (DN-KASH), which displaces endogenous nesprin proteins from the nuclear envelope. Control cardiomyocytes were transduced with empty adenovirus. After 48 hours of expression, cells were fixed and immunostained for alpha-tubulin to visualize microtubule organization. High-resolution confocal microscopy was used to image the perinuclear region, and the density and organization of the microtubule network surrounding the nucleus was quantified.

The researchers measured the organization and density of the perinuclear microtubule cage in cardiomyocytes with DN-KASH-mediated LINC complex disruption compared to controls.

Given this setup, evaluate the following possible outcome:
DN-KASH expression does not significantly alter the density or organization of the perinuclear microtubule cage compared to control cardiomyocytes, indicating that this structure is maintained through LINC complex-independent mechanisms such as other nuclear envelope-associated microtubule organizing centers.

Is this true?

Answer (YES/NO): NO